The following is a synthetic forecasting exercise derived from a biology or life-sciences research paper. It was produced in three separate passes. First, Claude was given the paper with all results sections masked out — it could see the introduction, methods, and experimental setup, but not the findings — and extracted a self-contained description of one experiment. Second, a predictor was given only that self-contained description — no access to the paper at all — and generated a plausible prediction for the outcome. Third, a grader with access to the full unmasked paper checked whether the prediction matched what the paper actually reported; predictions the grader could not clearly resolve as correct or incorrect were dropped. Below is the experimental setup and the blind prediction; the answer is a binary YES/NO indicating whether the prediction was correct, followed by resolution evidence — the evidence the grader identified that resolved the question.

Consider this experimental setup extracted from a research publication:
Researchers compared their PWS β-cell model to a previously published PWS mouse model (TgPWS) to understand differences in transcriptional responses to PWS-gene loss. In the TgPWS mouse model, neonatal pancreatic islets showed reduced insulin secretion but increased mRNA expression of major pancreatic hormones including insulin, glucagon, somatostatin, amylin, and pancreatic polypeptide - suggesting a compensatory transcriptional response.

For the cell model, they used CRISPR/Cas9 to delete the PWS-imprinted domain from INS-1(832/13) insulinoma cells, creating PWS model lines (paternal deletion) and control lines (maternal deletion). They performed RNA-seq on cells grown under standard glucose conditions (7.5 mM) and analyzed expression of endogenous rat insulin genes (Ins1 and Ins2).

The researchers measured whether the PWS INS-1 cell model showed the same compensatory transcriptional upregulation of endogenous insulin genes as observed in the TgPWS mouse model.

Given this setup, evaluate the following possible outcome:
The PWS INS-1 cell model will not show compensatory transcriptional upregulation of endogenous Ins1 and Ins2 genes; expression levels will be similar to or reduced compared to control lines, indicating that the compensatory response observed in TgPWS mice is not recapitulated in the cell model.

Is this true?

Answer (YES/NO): YES